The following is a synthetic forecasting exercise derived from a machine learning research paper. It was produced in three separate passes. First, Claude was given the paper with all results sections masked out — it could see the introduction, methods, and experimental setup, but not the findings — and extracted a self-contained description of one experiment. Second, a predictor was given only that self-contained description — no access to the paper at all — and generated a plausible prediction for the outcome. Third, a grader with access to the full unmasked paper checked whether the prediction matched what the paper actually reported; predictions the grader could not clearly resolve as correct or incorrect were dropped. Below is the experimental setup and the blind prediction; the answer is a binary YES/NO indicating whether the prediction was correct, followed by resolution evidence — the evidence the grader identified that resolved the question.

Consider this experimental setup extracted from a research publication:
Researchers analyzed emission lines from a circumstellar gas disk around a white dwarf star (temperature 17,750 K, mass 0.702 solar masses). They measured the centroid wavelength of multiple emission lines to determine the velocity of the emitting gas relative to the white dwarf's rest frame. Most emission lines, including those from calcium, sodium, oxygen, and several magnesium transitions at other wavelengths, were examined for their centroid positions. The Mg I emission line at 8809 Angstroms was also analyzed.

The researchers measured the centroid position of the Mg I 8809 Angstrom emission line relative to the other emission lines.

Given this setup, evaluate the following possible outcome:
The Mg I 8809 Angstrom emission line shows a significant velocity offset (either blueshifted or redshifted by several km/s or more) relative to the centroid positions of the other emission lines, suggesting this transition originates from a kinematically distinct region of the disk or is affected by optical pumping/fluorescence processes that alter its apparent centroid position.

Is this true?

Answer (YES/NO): YES